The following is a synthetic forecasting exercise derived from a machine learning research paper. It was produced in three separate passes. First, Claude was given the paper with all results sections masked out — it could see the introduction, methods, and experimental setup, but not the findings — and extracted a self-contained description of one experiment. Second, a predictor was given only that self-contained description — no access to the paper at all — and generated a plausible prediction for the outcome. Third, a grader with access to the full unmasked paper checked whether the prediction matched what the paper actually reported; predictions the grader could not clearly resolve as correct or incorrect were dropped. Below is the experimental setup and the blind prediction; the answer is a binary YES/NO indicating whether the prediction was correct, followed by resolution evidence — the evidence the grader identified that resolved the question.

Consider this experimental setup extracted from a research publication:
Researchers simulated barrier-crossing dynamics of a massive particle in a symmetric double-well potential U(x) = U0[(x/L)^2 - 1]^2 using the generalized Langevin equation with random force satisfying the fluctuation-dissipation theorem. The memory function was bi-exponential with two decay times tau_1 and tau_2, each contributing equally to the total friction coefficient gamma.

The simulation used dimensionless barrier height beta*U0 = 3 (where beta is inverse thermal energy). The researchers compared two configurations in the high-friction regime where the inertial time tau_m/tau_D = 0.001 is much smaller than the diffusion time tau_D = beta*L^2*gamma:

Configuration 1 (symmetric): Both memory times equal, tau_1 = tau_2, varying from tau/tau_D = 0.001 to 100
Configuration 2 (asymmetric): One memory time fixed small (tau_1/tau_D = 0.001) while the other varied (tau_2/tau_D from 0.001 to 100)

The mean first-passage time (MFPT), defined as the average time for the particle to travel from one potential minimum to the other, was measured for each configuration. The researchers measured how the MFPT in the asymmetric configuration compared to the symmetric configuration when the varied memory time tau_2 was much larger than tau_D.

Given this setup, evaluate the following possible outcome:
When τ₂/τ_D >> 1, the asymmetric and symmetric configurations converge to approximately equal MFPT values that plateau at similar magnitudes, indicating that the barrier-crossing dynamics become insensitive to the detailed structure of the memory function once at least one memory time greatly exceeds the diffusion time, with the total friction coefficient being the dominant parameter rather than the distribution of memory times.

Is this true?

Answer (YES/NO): NO